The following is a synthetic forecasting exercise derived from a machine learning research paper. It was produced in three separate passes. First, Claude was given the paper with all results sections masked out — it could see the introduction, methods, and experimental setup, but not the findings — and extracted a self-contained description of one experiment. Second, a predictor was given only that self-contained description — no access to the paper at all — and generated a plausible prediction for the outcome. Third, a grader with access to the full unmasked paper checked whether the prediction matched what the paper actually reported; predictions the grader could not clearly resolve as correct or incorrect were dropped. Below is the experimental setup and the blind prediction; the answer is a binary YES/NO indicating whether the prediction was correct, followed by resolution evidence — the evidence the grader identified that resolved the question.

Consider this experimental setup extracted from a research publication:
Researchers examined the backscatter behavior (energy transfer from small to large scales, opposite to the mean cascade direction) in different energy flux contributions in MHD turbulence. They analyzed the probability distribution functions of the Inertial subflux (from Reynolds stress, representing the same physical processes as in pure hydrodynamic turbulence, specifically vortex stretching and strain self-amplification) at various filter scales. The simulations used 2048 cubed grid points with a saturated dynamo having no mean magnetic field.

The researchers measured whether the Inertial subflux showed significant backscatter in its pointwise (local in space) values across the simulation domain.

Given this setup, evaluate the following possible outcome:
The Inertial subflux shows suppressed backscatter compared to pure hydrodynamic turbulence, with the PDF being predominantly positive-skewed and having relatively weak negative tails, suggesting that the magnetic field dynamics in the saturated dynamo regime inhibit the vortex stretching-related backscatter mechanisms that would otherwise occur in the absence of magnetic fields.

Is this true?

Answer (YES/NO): NO